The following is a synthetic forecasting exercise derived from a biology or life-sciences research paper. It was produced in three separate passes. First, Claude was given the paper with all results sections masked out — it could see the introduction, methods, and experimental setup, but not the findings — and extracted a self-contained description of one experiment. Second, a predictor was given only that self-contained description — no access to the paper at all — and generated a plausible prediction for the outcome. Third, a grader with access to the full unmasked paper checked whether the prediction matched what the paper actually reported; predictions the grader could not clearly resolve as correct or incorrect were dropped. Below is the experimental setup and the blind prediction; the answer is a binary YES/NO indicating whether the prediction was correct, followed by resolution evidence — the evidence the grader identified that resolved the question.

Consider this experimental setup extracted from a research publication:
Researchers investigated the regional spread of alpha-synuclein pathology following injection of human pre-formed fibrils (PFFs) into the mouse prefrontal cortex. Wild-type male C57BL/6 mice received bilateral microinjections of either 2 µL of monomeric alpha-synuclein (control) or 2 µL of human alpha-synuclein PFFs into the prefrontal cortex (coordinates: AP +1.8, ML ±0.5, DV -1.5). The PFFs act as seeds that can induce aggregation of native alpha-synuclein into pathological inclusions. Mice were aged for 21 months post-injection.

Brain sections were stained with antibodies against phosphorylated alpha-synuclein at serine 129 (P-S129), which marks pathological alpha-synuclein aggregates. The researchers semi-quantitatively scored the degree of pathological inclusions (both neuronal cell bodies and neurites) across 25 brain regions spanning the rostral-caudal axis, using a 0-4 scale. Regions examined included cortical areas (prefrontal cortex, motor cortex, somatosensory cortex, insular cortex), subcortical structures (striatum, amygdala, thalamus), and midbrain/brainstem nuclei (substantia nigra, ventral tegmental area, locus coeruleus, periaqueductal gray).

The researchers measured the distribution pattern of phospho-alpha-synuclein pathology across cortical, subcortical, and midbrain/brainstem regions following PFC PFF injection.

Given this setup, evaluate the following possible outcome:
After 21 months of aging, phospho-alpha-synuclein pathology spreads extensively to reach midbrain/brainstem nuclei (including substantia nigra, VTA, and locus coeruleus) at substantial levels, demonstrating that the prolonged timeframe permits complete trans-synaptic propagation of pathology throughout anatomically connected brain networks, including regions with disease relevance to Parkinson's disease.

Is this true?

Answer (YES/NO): NO